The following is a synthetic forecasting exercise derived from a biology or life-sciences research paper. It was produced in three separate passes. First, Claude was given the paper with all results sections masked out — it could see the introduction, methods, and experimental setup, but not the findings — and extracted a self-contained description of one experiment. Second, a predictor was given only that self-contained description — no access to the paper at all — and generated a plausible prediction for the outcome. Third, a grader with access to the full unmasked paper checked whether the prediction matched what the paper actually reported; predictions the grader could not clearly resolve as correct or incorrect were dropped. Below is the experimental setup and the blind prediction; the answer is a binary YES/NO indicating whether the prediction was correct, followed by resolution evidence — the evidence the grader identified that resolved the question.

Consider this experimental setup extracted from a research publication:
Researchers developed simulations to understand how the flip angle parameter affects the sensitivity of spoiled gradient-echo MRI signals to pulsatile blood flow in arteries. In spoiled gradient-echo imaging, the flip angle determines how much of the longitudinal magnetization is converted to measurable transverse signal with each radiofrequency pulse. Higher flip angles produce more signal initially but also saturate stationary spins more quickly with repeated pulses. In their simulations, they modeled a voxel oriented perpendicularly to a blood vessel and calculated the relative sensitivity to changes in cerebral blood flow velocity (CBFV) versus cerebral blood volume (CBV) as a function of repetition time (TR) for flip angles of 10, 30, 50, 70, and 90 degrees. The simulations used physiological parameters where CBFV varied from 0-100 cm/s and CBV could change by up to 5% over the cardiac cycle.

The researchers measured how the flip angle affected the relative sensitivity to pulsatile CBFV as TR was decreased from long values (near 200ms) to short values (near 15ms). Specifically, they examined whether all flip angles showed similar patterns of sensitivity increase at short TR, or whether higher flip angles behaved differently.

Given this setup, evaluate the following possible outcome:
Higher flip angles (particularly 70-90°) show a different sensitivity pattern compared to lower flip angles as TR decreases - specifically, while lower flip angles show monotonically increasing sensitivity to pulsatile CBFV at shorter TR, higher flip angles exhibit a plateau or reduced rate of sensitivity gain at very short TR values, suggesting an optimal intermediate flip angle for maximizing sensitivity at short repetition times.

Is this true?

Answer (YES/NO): NO